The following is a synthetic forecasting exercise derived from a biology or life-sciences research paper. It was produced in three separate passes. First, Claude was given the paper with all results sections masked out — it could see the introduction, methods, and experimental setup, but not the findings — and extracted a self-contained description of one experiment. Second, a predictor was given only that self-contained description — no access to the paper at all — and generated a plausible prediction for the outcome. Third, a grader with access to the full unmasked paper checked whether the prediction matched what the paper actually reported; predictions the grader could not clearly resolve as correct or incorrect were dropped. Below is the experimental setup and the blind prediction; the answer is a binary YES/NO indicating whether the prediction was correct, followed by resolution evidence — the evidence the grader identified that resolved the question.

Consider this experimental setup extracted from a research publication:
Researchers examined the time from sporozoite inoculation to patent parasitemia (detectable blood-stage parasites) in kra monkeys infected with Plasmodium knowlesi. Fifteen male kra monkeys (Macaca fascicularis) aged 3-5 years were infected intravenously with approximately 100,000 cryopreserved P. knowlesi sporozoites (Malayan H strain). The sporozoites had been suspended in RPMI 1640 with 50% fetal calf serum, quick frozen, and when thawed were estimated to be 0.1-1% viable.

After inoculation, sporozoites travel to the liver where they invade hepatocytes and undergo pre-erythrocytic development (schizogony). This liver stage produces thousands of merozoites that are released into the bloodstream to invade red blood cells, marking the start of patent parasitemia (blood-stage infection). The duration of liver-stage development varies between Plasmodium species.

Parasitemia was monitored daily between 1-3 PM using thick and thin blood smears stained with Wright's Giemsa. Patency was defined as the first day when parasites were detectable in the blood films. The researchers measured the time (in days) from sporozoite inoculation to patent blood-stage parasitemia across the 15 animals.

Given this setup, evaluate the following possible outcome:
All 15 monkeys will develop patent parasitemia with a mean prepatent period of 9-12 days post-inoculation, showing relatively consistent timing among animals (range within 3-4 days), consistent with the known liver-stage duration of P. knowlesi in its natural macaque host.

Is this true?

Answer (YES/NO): NO